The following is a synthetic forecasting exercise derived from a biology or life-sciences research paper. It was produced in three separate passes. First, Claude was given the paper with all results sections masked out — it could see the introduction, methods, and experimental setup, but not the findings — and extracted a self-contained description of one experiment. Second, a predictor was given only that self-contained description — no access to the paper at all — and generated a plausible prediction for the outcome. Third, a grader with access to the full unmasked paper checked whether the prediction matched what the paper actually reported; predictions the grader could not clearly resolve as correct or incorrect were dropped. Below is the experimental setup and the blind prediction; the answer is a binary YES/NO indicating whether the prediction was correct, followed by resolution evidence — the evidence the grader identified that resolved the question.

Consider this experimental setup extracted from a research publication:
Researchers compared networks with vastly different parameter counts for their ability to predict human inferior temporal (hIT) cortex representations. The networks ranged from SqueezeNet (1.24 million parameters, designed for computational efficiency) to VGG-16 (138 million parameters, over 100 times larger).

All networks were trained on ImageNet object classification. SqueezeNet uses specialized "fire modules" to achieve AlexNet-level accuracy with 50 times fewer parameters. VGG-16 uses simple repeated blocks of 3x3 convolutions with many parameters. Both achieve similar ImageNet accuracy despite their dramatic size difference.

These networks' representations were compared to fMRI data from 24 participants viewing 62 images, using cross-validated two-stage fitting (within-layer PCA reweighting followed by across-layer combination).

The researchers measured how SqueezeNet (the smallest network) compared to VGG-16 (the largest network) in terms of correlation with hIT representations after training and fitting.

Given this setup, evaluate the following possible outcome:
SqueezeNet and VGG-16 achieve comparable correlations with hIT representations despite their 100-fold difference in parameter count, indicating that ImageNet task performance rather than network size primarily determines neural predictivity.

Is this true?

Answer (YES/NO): NO